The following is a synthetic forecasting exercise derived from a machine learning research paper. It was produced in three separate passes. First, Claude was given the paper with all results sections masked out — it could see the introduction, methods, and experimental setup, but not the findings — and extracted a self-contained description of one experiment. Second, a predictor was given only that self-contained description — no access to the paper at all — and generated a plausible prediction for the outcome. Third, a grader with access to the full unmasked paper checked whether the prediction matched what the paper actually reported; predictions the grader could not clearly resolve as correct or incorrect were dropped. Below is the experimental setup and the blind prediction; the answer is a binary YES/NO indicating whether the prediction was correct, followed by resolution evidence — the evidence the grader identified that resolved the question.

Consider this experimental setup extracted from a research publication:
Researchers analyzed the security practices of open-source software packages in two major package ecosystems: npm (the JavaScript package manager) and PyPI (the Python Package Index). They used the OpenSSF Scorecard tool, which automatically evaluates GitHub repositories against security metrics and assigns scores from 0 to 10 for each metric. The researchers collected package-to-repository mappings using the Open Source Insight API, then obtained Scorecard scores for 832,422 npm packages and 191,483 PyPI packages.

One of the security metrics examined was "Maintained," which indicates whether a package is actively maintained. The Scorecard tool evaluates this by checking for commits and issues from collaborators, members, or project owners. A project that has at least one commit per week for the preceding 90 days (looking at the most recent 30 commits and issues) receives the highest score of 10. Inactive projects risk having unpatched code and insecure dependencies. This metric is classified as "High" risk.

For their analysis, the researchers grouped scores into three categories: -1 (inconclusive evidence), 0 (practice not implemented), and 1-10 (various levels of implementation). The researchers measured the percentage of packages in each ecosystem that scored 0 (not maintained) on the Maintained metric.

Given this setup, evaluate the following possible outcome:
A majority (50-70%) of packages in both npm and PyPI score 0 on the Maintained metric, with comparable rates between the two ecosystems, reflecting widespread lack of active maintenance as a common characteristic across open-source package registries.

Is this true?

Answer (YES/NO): NO